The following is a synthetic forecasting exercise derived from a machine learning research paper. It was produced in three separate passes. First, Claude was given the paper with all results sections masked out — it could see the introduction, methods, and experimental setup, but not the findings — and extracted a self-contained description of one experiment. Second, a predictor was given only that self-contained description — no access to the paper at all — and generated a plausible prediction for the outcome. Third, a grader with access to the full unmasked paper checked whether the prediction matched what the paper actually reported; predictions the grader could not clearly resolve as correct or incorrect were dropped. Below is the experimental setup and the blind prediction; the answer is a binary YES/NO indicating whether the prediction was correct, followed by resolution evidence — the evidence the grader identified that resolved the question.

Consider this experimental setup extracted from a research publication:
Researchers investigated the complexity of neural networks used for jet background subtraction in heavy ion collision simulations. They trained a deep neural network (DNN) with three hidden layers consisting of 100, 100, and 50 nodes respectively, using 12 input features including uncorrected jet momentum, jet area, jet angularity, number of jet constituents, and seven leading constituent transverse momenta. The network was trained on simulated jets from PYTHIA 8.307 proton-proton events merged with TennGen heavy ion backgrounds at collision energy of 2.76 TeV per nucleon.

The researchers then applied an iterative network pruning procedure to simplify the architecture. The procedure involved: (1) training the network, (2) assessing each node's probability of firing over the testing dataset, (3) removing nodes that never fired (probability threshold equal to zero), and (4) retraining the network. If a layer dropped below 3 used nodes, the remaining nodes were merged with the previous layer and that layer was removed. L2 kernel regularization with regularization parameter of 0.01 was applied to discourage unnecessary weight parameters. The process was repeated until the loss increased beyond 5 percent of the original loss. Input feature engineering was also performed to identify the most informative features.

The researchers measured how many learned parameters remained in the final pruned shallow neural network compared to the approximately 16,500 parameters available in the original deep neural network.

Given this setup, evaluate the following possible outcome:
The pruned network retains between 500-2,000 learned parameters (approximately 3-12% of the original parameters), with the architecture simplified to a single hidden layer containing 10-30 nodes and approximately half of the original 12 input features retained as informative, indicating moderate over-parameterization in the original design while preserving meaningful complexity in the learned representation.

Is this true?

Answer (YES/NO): NO